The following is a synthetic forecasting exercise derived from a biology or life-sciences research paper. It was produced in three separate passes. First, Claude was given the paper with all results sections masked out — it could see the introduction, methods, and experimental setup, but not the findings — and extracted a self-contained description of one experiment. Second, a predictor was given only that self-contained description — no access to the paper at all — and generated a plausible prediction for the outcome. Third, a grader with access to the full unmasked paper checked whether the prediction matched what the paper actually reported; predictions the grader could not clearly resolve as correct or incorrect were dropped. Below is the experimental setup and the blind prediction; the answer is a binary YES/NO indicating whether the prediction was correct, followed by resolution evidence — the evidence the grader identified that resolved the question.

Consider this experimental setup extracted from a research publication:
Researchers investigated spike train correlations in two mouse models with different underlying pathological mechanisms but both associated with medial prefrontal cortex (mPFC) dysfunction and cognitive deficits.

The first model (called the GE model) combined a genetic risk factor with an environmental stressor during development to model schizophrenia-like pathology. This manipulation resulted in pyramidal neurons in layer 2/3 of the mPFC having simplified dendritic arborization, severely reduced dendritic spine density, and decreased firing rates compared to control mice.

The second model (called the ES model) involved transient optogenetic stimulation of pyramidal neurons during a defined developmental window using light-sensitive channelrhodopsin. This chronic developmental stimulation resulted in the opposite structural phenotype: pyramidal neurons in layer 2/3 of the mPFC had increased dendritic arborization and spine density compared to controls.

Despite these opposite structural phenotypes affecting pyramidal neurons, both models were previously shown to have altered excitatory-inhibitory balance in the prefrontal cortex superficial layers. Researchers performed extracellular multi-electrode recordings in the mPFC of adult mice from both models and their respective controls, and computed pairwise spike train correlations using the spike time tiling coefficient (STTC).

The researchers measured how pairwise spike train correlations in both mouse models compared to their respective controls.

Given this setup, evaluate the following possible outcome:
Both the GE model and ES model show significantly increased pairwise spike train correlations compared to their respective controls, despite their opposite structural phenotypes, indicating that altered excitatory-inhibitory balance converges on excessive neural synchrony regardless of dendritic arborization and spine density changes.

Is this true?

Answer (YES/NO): NO